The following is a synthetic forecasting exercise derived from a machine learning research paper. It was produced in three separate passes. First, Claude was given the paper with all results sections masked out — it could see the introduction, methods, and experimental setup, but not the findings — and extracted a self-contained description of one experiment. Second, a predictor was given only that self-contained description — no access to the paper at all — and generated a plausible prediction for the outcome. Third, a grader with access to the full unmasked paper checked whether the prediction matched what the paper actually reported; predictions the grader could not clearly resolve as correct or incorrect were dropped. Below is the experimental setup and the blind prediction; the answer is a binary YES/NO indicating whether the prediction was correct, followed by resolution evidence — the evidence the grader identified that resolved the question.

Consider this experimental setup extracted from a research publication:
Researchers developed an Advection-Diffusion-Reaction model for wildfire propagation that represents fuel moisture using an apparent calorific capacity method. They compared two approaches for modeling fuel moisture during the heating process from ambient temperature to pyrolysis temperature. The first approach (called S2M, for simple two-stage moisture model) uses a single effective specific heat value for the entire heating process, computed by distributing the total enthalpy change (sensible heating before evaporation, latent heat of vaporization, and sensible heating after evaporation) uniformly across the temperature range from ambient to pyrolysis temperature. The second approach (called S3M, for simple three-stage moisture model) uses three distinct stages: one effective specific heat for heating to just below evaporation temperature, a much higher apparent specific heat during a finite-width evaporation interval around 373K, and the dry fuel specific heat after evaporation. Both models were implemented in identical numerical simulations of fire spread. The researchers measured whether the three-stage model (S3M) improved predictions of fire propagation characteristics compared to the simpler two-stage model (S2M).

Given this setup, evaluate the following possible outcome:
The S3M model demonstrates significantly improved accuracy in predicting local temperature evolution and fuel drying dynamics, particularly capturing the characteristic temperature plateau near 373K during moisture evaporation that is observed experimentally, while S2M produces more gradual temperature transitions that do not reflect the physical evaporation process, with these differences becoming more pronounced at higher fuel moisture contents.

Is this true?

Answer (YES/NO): NO